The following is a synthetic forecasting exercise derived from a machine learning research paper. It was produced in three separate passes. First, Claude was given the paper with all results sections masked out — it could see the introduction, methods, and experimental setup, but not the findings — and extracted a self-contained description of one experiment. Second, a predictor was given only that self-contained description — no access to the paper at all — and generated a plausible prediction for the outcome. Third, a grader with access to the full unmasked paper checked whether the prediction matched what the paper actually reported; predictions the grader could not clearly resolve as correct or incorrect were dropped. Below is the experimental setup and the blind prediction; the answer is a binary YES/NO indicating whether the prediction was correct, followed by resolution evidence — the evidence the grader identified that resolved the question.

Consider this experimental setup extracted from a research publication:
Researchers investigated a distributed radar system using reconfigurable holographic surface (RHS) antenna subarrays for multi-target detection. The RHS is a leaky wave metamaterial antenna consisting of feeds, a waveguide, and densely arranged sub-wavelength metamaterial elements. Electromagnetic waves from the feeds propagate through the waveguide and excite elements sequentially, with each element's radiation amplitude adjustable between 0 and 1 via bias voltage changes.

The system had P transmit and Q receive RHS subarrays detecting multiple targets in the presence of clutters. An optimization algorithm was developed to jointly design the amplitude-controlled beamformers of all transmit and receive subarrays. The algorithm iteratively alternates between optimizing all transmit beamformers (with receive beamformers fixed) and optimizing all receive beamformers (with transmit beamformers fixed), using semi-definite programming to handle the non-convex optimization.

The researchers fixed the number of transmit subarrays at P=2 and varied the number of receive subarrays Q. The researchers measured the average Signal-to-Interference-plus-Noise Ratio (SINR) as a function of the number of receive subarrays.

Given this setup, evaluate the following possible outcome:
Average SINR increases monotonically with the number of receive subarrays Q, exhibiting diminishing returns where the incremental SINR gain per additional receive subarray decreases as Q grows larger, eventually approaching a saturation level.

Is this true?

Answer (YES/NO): NO